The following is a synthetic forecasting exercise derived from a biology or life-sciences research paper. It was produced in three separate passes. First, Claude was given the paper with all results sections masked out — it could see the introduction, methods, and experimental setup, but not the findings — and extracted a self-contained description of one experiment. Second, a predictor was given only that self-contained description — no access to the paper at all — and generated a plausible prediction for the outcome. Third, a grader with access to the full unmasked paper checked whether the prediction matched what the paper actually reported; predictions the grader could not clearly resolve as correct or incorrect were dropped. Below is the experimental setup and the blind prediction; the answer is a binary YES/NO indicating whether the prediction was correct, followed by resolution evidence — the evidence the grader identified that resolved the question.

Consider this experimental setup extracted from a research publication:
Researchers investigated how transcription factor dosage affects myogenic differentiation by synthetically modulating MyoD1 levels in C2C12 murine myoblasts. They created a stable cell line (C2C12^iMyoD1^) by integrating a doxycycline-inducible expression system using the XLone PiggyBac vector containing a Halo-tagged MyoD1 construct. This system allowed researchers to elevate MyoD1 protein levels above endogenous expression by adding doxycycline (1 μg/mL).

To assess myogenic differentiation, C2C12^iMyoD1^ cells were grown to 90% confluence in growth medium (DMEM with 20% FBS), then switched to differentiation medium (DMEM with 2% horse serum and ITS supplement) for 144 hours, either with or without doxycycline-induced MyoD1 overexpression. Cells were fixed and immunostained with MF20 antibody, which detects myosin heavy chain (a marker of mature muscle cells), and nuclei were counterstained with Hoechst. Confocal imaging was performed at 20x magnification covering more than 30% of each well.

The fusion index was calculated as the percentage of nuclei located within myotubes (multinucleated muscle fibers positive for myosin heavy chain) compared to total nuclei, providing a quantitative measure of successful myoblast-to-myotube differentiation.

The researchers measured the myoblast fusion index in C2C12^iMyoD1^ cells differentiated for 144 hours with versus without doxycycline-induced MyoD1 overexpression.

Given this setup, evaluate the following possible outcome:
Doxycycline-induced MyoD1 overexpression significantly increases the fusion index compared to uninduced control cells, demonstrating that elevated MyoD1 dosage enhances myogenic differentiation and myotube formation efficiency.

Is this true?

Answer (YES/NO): NO